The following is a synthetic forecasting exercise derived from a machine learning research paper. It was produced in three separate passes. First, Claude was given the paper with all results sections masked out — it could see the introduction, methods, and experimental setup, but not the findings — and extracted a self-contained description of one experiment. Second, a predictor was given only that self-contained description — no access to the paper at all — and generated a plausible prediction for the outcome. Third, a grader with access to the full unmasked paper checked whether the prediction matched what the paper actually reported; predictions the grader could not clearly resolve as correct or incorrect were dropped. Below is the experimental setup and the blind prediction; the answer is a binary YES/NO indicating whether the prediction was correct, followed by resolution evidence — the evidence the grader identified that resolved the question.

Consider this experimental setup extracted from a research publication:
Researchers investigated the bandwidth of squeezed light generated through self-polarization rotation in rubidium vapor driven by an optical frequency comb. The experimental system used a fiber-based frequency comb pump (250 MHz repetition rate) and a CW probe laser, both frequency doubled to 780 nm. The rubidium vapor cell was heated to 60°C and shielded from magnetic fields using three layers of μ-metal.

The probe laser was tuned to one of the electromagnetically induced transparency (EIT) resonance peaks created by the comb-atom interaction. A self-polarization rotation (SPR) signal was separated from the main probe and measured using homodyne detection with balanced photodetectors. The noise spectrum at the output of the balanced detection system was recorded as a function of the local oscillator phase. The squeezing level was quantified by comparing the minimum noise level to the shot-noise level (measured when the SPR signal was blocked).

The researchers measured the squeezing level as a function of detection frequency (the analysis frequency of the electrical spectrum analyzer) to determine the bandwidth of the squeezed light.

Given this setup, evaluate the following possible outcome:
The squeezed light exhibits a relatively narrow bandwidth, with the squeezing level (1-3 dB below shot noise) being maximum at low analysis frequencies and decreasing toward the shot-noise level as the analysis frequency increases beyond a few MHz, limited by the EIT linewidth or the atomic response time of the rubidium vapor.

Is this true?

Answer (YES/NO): NO